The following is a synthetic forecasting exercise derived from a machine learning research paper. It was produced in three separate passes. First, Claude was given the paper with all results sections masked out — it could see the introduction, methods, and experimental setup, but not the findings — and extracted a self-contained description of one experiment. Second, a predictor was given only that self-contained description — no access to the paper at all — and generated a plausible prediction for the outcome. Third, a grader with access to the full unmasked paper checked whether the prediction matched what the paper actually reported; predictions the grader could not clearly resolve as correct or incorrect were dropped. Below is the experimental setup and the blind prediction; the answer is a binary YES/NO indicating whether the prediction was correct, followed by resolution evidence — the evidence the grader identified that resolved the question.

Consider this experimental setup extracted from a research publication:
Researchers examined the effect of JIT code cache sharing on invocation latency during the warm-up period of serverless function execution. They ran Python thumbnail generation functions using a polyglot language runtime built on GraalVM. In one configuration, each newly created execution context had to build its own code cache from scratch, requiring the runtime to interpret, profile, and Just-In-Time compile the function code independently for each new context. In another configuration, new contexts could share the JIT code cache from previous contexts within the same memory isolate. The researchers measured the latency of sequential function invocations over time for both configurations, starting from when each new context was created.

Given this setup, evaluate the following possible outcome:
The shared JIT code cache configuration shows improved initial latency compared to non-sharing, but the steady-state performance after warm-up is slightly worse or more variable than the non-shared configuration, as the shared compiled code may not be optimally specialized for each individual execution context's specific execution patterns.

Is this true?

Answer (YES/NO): NO